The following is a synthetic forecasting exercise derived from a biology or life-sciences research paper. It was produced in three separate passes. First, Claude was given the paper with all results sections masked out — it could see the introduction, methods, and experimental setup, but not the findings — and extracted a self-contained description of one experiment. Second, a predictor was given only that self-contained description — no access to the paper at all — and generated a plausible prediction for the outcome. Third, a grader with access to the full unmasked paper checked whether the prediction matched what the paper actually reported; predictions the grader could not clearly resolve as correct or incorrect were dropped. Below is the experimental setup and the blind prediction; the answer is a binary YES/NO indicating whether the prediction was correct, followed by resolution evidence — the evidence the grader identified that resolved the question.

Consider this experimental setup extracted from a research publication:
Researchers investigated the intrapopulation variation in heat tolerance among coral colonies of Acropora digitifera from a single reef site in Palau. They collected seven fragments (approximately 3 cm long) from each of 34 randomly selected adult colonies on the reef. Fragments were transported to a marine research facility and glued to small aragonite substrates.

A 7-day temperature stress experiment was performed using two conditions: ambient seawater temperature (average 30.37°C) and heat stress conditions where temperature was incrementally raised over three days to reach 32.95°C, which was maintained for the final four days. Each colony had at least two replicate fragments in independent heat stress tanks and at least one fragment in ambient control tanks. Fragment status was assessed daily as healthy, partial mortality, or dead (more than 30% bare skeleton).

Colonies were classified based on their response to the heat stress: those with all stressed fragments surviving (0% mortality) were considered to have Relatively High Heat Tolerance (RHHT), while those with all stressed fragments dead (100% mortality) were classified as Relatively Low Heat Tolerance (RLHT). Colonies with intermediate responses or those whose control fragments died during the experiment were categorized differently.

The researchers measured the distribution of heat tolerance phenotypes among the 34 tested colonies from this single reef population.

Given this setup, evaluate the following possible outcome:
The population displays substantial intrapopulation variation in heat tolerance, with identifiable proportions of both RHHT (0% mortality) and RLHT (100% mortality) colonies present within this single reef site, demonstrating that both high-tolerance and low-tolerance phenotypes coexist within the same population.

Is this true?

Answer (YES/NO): YES